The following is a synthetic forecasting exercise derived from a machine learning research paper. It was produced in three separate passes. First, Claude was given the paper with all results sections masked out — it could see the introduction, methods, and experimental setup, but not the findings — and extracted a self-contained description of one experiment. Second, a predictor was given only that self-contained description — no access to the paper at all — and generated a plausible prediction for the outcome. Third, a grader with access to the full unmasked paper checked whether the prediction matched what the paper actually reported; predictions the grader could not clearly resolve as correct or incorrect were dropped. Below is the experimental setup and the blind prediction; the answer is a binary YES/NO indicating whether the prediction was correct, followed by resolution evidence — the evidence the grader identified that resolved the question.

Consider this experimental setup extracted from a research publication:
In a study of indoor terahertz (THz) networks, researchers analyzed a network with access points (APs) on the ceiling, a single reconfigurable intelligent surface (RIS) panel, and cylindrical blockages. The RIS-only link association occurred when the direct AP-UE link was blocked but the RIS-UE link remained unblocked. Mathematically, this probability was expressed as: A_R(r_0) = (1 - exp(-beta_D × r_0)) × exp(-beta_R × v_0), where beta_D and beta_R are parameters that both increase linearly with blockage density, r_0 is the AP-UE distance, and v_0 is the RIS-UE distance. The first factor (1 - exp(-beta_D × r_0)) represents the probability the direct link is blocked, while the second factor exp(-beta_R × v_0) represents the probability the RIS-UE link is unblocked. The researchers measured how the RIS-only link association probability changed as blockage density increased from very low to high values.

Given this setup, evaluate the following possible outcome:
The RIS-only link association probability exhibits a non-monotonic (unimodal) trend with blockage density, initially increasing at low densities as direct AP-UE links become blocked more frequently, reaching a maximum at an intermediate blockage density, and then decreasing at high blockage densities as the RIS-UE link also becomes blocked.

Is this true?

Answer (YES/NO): YES